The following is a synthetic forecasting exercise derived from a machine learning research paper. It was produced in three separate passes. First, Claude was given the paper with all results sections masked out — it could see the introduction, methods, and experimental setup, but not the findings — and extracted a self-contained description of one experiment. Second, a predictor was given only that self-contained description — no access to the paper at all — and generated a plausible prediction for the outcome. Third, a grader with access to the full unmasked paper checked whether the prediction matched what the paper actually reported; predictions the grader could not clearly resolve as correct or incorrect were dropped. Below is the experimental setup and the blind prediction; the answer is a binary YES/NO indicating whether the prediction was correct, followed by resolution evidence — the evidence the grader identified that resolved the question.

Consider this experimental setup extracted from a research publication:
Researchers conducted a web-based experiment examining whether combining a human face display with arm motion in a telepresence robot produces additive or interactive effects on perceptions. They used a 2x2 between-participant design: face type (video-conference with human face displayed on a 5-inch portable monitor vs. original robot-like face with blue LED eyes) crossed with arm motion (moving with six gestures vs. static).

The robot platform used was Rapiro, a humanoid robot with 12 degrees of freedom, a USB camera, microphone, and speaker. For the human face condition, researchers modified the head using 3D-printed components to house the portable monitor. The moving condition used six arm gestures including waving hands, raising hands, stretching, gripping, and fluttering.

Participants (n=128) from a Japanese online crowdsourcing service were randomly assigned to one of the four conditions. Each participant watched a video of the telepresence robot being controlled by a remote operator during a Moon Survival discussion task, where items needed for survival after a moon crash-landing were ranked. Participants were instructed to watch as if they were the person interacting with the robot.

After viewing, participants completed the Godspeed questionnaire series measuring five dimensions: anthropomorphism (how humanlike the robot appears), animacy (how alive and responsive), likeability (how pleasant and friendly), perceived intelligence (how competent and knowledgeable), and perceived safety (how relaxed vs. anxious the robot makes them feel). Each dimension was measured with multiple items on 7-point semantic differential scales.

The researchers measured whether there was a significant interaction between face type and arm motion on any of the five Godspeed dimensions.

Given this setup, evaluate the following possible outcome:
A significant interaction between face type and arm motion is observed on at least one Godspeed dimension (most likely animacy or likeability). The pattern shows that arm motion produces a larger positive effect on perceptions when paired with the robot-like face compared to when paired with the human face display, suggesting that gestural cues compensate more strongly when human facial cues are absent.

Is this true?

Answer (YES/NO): NO